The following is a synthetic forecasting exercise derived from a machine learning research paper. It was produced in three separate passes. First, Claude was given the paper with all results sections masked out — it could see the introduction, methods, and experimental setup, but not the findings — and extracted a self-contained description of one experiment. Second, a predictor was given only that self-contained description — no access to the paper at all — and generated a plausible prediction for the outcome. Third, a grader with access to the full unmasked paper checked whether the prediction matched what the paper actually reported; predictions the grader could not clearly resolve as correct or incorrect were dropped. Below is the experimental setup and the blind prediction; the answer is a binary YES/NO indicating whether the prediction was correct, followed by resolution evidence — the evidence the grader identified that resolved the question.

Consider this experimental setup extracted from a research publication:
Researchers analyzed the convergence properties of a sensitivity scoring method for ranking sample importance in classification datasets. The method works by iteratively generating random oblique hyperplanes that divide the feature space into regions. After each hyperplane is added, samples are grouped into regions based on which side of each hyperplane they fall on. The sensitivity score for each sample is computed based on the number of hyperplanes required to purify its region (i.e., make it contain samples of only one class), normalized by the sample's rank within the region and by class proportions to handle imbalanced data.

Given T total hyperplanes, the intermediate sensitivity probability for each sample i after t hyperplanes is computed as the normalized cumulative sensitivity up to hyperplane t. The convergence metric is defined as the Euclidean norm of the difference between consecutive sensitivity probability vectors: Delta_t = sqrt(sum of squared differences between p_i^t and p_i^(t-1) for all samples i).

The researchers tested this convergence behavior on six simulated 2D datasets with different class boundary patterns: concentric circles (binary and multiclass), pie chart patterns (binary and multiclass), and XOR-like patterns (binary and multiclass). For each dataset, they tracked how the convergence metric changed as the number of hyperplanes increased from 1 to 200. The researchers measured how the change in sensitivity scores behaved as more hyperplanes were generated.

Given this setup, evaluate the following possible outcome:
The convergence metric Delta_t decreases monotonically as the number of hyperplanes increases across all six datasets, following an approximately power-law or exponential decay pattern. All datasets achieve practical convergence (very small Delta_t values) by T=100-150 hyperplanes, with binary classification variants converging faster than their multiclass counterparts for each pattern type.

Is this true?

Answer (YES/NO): NO